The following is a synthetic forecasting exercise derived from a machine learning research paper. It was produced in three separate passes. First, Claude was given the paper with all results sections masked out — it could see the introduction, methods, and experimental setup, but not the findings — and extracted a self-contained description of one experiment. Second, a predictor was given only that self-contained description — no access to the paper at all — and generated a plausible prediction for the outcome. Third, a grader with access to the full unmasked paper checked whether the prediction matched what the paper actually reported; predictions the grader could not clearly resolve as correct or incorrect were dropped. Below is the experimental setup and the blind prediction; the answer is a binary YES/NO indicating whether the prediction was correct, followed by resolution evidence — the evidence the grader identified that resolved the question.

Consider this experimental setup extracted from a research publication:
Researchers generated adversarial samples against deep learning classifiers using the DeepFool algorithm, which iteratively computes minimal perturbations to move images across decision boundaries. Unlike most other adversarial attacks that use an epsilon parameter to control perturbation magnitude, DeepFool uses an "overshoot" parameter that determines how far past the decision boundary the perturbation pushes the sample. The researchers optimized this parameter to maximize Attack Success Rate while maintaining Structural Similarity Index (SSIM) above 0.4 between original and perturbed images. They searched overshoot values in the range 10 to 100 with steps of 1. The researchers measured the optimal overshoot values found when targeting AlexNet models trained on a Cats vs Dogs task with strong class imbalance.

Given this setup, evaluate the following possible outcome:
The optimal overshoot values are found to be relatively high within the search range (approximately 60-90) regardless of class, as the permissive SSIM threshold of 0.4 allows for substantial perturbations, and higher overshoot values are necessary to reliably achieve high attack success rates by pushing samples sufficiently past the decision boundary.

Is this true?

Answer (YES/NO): NO